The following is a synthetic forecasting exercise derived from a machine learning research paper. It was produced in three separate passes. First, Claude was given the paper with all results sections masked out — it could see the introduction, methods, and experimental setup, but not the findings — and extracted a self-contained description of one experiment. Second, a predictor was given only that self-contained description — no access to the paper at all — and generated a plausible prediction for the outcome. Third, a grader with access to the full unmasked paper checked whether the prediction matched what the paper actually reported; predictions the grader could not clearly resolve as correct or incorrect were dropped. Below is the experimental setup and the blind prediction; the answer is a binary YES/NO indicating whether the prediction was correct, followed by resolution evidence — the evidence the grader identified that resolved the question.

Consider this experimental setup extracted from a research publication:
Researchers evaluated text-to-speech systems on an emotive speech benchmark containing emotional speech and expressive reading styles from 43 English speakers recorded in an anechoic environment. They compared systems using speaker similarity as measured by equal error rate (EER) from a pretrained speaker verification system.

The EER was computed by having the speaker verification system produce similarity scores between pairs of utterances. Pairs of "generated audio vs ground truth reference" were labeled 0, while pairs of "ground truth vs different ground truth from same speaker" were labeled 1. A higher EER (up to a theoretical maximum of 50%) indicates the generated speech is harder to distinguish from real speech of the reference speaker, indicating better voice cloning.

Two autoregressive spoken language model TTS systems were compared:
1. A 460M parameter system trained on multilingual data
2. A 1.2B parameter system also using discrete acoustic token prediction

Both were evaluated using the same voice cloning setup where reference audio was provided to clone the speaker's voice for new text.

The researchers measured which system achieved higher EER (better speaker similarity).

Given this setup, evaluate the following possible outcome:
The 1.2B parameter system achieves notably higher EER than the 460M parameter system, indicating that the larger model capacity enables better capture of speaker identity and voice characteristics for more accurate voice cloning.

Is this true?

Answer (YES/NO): NO